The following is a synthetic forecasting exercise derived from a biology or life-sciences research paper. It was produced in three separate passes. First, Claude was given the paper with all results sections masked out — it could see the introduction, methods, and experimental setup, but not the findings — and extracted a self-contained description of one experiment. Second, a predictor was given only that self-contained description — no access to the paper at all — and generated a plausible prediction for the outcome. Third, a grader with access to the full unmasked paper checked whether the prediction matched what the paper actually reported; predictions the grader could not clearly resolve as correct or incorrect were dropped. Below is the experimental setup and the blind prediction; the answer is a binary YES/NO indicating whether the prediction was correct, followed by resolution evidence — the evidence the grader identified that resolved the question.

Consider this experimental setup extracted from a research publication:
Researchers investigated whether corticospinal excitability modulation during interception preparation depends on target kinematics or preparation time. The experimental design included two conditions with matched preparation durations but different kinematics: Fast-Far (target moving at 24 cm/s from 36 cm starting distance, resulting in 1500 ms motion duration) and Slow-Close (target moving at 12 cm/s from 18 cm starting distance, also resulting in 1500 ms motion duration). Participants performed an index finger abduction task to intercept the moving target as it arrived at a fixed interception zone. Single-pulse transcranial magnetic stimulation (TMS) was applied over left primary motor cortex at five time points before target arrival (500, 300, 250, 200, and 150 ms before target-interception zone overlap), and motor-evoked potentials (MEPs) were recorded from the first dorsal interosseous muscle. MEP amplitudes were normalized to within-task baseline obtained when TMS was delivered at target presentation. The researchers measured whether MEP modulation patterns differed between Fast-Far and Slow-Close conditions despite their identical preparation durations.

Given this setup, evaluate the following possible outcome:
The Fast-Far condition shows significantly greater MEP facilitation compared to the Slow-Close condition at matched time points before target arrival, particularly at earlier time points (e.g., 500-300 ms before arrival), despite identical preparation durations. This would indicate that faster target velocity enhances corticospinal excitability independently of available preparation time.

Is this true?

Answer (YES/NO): NO